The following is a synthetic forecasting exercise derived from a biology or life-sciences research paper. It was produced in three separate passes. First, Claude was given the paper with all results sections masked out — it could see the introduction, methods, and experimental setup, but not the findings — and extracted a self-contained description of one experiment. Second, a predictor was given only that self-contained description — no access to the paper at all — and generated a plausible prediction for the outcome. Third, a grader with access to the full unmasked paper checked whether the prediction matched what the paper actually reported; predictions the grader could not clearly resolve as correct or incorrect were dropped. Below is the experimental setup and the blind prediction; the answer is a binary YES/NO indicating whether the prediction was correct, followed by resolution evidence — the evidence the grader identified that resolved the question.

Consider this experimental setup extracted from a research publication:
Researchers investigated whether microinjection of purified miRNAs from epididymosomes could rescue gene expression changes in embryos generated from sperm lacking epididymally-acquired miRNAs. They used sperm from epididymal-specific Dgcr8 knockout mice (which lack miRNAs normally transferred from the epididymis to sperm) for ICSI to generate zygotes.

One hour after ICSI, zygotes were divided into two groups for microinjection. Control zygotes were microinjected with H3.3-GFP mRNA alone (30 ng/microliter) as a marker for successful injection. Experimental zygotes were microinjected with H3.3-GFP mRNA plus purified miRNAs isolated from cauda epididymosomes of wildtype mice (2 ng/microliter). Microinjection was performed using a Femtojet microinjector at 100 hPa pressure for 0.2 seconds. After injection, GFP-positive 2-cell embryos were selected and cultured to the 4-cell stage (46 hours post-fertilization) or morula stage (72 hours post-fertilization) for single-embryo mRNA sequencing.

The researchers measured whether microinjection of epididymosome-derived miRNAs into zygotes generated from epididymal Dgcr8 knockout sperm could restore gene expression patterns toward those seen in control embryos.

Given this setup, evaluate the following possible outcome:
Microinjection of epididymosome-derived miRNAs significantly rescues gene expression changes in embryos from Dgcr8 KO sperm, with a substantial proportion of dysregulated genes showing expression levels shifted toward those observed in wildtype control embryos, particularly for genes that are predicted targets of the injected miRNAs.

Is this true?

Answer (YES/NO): YES